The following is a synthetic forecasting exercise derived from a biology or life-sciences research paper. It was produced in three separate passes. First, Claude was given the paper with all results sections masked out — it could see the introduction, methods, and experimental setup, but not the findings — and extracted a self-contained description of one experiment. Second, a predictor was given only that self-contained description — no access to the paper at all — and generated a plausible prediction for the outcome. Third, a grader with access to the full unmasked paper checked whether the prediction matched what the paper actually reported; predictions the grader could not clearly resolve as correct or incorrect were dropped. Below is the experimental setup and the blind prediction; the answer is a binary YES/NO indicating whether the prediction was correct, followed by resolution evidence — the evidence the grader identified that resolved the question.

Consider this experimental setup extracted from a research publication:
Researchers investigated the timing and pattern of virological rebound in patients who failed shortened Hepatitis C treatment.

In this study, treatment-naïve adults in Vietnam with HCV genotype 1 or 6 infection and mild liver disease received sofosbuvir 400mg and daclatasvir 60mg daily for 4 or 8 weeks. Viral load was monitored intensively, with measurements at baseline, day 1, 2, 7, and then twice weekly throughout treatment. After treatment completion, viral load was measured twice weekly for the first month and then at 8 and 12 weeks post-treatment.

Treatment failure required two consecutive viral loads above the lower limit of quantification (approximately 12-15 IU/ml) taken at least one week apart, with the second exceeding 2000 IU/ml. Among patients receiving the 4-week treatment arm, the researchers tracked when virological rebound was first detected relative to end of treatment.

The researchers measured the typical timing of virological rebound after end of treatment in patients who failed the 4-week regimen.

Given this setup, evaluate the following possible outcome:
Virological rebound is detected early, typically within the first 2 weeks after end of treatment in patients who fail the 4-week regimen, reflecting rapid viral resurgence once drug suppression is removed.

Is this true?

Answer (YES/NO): NO